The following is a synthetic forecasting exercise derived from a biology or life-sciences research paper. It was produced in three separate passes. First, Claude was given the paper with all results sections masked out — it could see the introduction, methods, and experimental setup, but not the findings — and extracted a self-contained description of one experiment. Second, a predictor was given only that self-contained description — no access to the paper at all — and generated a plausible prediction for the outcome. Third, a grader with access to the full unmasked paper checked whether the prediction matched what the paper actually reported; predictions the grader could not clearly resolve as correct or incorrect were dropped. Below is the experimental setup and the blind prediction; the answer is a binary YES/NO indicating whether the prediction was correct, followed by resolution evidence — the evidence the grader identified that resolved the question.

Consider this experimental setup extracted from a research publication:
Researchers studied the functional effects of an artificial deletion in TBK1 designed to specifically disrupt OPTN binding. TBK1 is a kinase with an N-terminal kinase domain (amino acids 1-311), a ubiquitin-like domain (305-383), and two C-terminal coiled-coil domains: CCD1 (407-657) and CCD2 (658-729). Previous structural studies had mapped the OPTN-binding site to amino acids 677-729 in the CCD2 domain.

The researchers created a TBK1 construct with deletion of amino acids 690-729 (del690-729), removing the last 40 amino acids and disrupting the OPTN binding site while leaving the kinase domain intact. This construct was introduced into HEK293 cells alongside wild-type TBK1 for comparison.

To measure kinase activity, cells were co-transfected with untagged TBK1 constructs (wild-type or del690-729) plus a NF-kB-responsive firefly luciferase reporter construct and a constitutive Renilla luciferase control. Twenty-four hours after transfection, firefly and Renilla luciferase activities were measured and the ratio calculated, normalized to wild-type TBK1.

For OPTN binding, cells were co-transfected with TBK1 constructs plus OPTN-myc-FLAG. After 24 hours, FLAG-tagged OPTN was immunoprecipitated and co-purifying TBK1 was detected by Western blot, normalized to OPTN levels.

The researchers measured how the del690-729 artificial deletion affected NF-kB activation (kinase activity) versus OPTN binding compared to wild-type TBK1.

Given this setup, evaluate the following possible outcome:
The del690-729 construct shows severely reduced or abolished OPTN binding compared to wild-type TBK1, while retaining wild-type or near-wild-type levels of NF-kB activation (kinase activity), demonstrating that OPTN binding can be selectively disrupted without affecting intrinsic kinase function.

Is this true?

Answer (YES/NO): NO